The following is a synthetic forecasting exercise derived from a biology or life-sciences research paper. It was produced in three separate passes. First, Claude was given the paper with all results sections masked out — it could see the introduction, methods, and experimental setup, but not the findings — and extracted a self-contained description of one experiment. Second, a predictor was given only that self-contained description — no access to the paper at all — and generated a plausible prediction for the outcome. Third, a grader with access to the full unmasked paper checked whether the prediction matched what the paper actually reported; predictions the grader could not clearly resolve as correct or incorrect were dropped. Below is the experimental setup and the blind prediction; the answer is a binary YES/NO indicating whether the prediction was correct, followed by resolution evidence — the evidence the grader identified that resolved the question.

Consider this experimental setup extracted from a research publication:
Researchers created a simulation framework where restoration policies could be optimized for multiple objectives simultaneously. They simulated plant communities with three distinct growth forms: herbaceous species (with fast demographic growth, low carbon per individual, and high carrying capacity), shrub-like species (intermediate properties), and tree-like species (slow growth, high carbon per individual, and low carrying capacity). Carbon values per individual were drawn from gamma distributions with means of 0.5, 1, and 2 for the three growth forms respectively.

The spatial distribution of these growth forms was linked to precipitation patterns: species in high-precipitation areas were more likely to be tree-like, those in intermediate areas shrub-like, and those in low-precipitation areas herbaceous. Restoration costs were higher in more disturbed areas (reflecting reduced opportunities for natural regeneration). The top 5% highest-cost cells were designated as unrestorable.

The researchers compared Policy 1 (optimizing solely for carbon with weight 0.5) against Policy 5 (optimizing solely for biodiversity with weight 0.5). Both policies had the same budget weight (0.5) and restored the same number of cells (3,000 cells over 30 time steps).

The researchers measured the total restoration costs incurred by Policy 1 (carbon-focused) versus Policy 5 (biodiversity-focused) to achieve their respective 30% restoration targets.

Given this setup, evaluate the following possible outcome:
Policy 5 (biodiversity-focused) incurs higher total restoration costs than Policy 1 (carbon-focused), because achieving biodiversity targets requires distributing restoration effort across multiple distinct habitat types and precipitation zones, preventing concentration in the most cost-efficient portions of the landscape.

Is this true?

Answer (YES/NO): NO